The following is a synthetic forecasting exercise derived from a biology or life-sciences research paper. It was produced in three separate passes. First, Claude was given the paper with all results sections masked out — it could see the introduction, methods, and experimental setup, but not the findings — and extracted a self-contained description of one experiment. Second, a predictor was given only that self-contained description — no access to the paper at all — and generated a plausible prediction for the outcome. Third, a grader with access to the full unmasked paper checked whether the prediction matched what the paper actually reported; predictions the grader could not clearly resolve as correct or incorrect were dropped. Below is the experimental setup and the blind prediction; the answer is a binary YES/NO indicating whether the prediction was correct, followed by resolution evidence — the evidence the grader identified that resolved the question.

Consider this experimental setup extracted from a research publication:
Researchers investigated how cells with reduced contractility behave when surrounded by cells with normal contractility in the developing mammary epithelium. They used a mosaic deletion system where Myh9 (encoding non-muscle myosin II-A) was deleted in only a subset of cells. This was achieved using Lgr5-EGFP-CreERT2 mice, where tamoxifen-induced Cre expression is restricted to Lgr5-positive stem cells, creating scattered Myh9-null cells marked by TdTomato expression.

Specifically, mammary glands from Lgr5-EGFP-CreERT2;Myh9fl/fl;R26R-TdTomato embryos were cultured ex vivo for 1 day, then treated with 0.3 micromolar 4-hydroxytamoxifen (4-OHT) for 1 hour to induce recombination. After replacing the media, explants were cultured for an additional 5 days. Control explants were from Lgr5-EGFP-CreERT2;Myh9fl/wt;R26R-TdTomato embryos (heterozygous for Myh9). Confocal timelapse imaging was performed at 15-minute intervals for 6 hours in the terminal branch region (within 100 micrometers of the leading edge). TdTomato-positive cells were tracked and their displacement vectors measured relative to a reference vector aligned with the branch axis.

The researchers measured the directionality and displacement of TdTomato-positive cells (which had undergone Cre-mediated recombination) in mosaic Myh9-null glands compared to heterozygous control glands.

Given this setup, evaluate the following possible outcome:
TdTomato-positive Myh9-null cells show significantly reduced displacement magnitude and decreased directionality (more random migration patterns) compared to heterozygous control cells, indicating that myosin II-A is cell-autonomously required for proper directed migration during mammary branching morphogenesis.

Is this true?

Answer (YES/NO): NO